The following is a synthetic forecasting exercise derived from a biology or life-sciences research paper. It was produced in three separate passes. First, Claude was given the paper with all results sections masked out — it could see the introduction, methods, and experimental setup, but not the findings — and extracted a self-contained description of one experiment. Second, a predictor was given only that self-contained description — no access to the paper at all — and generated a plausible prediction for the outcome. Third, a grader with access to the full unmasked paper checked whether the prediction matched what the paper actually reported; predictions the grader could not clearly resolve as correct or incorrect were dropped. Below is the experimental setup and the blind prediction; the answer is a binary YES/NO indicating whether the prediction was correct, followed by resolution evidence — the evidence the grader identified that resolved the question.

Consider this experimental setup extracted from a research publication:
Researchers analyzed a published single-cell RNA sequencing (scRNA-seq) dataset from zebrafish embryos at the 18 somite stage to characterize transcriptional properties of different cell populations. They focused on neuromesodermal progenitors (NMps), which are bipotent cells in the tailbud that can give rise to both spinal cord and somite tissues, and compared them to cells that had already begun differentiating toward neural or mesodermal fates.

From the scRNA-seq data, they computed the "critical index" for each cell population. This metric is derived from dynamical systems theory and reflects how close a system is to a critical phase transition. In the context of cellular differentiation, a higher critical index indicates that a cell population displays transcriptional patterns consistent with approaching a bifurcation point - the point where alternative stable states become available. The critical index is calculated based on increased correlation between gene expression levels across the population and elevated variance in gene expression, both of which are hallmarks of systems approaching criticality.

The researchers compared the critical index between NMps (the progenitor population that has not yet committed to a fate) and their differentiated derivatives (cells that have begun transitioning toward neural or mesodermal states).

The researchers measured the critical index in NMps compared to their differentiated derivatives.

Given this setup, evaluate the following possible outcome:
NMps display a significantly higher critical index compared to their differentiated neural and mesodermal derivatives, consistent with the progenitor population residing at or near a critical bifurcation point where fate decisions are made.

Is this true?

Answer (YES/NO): YES